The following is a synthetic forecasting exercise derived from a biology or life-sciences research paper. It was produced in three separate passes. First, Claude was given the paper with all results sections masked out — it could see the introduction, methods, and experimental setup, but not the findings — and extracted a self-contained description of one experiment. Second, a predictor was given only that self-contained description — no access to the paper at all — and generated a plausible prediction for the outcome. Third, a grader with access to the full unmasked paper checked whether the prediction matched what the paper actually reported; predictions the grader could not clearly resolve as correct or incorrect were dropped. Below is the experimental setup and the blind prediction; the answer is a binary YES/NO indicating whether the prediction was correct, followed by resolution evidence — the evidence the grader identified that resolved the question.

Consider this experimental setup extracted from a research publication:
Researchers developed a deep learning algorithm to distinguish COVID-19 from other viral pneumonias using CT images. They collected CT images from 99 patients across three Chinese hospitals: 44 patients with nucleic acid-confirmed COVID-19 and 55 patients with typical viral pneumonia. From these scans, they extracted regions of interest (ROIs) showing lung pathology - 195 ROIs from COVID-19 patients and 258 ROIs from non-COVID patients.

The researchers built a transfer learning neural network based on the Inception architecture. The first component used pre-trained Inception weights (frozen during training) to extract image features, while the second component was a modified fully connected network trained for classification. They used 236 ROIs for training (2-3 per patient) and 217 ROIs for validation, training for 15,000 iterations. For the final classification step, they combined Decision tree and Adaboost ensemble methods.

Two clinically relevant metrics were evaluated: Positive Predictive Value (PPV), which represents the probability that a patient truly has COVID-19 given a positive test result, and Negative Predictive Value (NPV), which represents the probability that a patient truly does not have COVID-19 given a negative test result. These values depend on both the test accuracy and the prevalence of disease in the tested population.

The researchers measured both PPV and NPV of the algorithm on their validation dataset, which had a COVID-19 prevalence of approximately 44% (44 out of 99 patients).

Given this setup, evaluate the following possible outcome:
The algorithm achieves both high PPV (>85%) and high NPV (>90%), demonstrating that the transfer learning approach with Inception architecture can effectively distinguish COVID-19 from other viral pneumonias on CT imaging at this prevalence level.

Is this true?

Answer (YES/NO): NO